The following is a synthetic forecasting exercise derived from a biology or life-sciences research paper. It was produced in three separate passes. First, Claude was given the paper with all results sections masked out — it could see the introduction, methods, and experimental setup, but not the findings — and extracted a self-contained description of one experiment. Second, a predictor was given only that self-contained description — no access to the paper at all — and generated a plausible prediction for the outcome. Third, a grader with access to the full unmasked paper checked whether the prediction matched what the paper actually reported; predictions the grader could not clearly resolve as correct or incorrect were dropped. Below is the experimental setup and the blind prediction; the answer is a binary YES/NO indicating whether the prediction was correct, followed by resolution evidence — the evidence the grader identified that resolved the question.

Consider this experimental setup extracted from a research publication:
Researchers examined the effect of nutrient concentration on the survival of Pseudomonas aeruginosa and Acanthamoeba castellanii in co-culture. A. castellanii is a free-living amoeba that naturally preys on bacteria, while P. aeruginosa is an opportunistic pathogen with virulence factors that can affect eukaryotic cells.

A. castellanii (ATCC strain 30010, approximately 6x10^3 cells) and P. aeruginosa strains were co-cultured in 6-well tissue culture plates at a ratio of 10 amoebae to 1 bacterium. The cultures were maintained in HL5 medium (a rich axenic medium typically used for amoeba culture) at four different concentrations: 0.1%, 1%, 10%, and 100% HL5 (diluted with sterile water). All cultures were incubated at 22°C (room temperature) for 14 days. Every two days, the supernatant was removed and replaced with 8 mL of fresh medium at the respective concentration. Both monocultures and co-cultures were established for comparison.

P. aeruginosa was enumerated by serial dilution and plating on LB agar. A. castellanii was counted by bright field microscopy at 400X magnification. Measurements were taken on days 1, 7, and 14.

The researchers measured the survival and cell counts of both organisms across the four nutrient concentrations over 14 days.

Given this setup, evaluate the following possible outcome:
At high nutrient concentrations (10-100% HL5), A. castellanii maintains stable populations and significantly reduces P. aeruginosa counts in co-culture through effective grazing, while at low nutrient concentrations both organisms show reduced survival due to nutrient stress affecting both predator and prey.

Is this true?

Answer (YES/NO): NO